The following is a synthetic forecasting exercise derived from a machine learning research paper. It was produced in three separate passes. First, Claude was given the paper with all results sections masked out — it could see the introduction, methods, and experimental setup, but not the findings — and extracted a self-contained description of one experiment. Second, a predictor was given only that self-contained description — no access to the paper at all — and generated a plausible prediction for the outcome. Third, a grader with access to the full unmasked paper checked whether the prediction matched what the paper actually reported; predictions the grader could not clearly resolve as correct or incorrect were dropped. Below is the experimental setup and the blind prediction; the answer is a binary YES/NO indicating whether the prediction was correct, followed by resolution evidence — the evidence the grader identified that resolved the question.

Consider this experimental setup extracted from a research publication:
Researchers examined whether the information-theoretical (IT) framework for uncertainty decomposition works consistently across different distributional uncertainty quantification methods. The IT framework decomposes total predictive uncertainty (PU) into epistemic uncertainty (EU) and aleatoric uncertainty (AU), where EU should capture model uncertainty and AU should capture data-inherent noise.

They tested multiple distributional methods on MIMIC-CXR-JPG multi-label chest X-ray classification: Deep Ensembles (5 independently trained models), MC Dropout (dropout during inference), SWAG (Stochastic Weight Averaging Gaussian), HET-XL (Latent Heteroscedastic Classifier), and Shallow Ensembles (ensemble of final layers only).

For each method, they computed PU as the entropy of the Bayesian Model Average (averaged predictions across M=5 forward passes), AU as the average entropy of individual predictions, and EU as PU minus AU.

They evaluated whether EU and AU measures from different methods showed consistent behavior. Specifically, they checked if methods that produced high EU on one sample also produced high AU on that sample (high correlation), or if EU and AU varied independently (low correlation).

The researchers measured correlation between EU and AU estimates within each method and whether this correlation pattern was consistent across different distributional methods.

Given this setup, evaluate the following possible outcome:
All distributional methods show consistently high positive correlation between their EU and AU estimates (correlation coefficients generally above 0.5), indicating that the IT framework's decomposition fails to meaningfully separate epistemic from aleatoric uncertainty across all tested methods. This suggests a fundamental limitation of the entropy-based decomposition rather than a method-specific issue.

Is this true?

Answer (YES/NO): NO